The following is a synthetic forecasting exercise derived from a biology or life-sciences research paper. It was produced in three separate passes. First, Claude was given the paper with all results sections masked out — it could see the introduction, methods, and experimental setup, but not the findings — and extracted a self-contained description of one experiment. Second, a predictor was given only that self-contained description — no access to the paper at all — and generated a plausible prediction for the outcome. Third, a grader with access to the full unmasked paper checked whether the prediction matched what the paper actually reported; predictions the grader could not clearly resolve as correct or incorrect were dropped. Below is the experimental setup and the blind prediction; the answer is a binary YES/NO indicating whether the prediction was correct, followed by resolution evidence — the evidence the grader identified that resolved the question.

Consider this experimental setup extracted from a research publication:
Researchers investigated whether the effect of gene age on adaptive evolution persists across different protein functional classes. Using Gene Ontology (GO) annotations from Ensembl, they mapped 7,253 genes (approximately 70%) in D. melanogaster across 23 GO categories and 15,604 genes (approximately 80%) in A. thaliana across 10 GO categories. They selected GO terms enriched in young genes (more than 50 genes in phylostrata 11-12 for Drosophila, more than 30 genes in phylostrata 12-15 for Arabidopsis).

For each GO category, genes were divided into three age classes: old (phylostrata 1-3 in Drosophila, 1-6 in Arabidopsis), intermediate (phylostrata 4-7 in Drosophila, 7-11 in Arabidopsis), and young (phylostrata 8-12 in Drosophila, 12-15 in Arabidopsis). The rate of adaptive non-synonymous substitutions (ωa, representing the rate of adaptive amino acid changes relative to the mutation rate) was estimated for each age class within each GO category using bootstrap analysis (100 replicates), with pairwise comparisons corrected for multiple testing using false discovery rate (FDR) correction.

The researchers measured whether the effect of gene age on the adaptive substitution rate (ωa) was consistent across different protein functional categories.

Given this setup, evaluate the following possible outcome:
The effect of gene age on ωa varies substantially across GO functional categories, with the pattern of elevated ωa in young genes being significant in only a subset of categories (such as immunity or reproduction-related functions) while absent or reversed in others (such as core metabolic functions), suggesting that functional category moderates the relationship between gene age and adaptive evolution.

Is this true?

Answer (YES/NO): NO